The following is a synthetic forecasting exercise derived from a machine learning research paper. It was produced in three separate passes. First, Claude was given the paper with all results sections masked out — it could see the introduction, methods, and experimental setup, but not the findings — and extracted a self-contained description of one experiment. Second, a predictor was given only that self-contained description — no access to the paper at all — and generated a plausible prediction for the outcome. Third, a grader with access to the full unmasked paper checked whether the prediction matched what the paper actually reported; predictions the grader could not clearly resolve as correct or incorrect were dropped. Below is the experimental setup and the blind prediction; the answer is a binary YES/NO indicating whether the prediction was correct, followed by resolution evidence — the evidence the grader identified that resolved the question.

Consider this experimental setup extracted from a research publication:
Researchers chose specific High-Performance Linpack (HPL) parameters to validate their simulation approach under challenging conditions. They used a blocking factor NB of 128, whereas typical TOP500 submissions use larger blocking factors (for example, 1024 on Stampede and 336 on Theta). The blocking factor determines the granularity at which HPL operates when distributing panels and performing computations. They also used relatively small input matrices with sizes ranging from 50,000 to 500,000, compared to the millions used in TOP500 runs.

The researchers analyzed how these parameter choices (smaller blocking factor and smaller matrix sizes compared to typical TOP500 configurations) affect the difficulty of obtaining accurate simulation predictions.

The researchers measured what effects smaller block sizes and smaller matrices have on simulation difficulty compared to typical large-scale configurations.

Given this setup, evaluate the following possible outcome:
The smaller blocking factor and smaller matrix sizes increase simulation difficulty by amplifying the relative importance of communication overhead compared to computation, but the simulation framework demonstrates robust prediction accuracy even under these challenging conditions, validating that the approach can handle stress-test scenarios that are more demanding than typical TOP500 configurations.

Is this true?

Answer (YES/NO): YES